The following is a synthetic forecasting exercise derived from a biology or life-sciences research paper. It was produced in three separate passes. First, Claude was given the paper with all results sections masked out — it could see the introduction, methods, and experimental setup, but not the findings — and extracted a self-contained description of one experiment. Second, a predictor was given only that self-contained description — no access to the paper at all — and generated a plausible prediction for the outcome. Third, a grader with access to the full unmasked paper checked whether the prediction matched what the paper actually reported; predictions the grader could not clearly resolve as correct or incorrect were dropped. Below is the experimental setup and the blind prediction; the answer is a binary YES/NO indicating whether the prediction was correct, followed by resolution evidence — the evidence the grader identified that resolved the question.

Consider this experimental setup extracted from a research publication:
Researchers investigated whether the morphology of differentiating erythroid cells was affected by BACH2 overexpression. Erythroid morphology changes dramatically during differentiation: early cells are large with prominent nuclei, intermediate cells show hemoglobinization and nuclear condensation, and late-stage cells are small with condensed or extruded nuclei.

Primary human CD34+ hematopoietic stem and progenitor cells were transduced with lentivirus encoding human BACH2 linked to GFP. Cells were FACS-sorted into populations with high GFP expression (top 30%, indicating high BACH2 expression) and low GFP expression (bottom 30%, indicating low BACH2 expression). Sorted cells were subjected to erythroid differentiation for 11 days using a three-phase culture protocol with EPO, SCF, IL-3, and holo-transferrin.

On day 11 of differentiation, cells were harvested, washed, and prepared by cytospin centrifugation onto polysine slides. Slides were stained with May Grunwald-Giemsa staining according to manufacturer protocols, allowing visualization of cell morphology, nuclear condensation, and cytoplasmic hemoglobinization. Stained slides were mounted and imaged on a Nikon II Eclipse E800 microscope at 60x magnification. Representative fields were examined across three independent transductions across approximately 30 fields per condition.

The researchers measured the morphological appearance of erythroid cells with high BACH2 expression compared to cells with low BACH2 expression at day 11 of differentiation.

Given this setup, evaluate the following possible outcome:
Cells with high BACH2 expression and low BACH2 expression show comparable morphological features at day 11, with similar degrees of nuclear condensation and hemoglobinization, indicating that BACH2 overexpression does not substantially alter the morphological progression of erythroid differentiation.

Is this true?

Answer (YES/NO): NO